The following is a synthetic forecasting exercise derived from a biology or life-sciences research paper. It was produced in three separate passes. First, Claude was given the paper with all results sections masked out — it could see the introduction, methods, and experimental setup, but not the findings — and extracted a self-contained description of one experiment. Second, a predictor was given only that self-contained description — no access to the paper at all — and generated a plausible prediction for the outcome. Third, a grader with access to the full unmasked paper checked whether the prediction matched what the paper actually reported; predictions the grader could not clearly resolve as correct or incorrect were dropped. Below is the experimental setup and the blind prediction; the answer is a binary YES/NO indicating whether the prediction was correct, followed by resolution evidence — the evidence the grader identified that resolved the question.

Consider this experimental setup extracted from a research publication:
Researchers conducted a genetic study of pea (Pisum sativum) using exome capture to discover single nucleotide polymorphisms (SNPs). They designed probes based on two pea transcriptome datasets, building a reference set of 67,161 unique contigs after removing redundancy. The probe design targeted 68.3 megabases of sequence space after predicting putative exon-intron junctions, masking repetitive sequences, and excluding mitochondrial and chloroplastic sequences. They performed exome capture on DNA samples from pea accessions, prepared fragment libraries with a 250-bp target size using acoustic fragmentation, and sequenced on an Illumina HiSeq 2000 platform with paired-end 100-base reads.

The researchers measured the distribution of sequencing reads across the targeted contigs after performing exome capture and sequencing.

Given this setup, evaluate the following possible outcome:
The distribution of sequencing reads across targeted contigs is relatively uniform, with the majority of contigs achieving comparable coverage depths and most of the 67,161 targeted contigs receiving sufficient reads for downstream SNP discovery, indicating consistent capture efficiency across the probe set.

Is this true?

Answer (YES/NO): NO